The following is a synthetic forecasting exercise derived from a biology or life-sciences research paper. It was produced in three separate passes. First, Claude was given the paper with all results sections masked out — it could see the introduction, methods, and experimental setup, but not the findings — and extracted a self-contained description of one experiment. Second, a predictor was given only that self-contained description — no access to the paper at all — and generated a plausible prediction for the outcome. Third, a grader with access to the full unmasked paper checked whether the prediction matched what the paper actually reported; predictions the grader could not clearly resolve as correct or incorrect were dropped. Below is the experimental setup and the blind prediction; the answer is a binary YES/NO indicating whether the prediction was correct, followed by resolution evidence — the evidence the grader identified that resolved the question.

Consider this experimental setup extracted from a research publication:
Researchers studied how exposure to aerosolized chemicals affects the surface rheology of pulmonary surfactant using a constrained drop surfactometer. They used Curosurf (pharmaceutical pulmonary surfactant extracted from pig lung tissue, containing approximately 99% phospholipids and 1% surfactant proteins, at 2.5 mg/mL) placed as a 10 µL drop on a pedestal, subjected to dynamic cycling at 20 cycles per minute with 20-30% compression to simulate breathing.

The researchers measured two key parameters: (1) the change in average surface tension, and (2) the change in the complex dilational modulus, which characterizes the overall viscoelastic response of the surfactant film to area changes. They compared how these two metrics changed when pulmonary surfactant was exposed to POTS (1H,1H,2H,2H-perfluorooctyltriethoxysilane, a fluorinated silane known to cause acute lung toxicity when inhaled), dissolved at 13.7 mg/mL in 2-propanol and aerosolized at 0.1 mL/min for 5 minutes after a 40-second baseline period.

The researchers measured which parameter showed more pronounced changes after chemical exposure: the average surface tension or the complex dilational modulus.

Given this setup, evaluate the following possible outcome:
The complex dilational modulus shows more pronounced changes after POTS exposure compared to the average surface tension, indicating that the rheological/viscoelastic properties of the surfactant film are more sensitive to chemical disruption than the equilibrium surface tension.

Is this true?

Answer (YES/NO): YES